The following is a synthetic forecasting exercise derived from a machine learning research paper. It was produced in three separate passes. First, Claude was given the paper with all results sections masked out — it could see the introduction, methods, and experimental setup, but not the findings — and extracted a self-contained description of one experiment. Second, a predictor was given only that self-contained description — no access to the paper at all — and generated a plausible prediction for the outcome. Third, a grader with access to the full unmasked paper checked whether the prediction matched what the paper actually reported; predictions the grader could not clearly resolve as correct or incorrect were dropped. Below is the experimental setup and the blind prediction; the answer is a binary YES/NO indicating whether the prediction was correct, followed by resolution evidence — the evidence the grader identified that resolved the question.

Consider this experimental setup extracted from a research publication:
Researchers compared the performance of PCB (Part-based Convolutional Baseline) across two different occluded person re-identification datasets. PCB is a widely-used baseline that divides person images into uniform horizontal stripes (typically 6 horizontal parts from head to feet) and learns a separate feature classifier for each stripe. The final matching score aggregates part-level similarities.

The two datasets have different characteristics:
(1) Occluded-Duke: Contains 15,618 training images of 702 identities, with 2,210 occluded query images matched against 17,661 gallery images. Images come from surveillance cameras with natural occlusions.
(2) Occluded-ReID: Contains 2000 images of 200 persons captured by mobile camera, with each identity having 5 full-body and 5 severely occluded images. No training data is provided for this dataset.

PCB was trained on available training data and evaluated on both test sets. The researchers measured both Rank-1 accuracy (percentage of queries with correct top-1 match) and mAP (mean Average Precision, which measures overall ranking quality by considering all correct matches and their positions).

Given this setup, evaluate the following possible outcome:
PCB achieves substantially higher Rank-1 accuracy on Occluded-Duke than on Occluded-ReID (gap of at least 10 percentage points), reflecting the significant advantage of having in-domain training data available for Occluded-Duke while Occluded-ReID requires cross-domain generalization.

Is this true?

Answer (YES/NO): NO